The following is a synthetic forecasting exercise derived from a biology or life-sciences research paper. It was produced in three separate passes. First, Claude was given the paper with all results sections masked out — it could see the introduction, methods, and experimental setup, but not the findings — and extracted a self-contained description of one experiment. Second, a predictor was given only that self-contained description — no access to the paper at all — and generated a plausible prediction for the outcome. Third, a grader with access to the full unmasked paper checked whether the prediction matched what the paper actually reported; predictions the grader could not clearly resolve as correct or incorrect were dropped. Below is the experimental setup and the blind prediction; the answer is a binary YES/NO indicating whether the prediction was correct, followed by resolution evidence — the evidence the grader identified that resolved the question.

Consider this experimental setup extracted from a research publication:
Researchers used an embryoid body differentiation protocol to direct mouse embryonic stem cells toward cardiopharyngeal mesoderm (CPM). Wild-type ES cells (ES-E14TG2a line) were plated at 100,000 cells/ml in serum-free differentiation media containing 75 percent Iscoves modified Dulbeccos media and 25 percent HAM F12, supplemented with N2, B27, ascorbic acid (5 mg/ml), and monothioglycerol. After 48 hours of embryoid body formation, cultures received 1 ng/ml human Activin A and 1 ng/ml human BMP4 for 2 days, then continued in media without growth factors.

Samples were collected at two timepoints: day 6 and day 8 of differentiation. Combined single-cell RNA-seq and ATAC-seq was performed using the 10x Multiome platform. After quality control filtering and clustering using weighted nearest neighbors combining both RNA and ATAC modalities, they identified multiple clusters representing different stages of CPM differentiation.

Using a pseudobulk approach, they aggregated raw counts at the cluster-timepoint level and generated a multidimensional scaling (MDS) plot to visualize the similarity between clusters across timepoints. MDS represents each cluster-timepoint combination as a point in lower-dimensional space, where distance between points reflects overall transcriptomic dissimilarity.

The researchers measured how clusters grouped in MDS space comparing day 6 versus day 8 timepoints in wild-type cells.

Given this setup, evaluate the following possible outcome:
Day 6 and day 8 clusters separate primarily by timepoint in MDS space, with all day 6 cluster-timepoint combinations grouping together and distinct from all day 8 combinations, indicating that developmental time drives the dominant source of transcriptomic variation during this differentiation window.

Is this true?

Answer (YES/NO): NO